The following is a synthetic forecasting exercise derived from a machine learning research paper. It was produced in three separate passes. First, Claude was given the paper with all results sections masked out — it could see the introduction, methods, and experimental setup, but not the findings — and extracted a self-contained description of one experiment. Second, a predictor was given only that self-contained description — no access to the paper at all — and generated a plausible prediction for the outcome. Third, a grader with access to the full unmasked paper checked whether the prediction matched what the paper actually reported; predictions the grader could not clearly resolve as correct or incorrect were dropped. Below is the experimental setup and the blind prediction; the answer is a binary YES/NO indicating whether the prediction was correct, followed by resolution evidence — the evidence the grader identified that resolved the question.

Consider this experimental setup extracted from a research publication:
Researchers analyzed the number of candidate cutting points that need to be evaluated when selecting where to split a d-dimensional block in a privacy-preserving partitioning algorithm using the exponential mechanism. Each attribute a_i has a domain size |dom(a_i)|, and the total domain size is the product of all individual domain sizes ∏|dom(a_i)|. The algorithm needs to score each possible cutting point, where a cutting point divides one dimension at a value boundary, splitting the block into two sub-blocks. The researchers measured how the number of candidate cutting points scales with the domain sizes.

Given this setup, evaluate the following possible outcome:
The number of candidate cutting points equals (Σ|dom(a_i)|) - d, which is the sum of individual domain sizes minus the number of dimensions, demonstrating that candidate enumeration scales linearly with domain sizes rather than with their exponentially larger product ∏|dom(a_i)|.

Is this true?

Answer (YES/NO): NO